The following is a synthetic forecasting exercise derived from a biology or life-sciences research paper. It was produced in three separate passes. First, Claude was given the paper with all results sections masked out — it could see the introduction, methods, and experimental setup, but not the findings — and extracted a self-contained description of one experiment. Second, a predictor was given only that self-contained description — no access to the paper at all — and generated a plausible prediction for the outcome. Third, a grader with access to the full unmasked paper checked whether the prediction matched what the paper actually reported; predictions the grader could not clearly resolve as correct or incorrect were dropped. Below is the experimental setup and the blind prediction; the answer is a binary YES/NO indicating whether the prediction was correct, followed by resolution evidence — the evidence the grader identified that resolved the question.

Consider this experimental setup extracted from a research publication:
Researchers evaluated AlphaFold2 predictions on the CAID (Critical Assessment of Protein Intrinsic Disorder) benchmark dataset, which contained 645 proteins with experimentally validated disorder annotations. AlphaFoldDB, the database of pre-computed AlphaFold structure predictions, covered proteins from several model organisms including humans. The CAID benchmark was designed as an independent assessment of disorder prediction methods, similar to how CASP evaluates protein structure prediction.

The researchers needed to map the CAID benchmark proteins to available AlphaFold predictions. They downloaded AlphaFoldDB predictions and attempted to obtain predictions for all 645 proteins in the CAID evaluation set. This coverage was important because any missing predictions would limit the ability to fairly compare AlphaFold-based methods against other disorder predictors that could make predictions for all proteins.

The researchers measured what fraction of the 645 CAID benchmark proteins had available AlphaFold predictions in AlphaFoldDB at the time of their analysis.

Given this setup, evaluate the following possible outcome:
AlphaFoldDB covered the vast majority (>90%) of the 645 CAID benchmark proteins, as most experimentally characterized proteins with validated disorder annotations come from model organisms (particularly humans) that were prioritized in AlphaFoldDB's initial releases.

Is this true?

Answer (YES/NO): NO